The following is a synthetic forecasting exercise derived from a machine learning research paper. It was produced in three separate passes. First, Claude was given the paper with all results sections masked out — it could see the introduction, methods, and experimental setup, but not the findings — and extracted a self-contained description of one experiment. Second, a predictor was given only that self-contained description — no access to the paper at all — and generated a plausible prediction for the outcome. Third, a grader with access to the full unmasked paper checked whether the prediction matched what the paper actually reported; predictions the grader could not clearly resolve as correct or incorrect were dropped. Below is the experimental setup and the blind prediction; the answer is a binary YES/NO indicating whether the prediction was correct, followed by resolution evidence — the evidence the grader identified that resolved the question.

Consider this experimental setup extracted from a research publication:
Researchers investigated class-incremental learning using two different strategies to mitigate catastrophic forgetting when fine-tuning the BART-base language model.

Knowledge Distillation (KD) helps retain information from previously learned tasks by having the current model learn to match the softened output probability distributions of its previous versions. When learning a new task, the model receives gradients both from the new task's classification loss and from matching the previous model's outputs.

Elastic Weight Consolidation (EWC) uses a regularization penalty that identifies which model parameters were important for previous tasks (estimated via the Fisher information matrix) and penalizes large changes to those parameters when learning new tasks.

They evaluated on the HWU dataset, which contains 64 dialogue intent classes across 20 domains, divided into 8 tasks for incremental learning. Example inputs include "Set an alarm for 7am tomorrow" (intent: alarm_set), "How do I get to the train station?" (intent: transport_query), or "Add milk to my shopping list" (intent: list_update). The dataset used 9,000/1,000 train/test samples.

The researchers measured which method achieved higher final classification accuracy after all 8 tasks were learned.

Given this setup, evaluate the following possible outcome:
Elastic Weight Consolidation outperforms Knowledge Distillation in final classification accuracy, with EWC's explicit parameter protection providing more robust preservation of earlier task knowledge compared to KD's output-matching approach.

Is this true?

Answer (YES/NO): YES